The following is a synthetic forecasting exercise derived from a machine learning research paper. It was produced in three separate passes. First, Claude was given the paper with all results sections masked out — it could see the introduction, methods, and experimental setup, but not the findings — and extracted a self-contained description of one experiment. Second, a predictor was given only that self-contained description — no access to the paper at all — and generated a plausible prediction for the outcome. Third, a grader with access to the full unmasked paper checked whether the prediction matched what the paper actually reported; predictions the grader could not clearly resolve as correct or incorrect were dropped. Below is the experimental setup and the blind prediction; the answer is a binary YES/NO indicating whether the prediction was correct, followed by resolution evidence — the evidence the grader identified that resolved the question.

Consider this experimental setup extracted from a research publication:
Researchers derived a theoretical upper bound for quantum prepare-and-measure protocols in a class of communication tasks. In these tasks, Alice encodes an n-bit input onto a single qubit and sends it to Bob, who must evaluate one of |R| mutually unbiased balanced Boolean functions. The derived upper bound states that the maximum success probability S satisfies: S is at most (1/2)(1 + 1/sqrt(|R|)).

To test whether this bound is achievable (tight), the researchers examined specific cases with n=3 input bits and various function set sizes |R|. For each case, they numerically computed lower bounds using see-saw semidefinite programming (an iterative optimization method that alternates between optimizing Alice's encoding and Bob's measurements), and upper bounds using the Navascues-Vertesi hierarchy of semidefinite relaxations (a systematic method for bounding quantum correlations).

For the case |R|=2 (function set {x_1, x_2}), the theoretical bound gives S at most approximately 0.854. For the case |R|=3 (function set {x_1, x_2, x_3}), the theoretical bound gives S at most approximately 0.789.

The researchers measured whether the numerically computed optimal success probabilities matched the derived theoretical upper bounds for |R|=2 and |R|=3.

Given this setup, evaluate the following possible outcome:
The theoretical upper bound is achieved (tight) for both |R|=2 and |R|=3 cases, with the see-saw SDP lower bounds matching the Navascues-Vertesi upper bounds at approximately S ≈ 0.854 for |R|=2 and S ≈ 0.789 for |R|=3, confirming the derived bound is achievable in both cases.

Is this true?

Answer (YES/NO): YES